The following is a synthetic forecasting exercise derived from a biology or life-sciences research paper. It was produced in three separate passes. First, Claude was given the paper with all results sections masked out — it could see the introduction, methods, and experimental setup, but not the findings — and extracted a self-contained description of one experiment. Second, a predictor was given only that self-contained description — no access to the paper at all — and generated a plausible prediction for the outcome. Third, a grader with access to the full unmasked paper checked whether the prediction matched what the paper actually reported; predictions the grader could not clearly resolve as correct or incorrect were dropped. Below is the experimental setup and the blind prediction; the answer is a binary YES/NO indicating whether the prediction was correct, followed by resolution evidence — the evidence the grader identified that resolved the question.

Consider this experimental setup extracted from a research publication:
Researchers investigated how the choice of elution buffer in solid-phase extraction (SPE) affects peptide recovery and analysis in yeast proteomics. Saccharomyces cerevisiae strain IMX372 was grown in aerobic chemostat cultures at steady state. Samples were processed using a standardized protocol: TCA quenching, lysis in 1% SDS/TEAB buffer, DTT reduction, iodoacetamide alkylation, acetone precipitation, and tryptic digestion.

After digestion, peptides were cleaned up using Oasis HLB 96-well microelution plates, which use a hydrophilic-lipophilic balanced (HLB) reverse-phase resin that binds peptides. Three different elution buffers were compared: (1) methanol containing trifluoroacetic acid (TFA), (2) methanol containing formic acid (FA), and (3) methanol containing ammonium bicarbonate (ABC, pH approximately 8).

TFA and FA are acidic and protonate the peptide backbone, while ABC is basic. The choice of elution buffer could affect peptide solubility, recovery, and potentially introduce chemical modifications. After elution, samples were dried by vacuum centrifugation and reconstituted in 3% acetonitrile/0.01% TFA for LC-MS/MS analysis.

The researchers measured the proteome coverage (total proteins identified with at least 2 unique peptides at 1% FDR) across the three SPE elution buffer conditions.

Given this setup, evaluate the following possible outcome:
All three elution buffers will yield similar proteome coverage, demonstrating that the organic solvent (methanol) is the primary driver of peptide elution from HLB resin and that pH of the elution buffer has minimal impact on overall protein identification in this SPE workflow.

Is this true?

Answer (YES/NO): YES